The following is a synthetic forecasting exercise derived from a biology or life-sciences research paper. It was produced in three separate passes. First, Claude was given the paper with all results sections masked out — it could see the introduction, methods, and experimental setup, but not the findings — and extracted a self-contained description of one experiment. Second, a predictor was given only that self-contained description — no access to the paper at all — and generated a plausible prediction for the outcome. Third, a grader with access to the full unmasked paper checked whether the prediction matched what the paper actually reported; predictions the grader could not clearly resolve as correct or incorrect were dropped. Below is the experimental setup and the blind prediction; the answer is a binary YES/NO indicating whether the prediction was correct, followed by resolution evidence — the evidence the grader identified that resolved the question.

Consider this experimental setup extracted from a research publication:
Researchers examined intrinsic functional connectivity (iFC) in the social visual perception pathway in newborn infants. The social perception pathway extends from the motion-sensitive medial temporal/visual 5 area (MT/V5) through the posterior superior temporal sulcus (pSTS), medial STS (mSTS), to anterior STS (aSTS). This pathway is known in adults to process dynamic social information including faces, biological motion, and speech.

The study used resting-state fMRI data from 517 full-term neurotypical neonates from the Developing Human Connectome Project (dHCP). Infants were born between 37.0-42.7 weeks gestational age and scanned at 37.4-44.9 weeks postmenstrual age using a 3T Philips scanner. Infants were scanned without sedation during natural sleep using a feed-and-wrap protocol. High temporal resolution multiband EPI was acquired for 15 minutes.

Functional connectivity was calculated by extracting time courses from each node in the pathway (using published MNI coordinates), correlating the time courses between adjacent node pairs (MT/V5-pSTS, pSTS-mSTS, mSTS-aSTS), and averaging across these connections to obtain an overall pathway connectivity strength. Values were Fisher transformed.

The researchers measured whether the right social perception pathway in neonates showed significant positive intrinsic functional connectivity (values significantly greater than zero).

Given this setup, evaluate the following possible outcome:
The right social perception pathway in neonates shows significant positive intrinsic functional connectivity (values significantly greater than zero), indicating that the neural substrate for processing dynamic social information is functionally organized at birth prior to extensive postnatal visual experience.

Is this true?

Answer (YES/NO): YES